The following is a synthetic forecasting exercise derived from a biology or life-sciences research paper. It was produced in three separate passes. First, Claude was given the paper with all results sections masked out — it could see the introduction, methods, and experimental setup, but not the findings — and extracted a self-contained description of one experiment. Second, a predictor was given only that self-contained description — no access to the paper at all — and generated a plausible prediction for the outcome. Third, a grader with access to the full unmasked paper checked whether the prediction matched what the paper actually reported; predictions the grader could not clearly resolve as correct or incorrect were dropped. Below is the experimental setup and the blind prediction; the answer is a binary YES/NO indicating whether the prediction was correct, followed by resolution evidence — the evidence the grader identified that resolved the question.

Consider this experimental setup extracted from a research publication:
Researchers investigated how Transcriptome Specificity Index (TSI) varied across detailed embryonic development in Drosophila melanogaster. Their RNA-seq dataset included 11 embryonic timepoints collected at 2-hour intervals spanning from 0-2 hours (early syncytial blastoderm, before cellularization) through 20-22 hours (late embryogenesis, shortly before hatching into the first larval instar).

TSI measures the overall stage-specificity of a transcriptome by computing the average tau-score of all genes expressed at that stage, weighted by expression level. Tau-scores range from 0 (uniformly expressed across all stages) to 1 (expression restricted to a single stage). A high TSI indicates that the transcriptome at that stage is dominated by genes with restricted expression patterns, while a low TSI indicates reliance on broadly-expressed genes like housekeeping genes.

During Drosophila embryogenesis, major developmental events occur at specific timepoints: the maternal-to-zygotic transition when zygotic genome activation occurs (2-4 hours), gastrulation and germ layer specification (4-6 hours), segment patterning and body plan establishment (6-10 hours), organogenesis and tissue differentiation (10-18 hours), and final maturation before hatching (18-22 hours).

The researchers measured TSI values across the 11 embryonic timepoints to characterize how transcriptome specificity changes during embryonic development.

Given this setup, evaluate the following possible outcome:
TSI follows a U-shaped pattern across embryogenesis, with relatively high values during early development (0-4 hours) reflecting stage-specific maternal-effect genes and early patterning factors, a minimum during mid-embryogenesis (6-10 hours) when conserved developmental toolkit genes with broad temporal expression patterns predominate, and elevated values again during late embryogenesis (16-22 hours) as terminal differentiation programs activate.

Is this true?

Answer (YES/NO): YES